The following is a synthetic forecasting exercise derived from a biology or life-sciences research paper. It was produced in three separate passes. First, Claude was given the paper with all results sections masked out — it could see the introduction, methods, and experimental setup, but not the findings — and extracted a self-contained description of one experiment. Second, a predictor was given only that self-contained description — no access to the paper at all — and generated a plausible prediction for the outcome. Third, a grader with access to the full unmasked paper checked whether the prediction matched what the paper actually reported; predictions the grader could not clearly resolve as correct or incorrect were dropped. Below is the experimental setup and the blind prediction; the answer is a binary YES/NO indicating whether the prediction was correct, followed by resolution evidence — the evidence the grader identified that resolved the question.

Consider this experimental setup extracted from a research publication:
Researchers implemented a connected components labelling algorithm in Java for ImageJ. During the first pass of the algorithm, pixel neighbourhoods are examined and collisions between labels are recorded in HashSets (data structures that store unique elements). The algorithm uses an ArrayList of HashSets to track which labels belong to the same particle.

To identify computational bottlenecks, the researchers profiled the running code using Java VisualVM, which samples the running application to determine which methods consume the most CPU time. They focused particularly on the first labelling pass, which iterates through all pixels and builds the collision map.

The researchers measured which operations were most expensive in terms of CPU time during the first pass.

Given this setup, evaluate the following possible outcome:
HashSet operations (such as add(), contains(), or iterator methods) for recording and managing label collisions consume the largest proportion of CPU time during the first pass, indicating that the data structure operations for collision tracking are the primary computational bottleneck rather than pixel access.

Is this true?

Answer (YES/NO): NO